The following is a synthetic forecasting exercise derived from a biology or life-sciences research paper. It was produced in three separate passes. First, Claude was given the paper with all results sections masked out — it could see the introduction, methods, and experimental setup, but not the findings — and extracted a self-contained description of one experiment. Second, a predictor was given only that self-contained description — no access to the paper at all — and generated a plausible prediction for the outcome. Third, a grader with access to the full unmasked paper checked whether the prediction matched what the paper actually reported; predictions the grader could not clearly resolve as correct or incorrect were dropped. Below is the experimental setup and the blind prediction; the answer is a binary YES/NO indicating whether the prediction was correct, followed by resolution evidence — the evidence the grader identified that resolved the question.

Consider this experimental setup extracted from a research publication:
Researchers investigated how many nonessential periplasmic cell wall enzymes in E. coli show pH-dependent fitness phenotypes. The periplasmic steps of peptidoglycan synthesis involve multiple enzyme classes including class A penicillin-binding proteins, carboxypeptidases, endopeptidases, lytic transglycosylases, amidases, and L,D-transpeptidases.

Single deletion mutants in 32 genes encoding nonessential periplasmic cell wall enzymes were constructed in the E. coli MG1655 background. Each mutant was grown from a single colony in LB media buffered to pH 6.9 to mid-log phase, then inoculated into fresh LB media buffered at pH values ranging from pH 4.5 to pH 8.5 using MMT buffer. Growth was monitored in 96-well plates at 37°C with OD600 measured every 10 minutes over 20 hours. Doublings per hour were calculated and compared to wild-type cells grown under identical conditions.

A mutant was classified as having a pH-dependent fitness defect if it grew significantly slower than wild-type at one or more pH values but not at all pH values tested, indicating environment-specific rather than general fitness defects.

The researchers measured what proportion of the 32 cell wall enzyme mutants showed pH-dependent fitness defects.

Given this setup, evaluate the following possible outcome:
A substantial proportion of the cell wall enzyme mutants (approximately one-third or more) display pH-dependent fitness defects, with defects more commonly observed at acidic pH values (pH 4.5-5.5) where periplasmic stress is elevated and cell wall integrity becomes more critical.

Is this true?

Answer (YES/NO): NO